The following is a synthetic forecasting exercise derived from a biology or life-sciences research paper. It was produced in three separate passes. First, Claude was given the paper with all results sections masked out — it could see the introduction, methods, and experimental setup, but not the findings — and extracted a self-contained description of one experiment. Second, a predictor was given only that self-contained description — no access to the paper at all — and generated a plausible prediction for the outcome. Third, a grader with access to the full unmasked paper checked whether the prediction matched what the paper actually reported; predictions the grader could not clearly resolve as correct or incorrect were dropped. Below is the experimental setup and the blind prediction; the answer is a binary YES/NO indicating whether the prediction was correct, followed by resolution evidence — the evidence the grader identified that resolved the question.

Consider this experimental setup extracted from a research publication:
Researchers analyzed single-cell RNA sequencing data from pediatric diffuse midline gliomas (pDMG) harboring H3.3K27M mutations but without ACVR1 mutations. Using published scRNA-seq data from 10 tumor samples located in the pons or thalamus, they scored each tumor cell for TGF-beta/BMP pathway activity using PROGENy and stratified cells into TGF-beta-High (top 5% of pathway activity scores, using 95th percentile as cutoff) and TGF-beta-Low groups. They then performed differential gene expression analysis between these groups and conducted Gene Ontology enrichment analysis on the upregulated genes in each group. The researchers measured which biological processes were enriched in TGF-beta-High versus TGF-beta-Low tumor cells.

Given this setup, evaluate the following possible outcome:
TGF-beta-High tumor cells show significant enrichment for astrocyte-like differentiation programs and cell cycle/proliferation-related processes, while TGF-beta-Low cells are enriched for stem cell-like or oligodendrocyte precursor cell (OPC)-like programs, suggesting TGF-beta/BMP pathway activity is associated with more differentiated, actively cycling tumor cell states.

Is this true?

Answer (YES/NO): NO